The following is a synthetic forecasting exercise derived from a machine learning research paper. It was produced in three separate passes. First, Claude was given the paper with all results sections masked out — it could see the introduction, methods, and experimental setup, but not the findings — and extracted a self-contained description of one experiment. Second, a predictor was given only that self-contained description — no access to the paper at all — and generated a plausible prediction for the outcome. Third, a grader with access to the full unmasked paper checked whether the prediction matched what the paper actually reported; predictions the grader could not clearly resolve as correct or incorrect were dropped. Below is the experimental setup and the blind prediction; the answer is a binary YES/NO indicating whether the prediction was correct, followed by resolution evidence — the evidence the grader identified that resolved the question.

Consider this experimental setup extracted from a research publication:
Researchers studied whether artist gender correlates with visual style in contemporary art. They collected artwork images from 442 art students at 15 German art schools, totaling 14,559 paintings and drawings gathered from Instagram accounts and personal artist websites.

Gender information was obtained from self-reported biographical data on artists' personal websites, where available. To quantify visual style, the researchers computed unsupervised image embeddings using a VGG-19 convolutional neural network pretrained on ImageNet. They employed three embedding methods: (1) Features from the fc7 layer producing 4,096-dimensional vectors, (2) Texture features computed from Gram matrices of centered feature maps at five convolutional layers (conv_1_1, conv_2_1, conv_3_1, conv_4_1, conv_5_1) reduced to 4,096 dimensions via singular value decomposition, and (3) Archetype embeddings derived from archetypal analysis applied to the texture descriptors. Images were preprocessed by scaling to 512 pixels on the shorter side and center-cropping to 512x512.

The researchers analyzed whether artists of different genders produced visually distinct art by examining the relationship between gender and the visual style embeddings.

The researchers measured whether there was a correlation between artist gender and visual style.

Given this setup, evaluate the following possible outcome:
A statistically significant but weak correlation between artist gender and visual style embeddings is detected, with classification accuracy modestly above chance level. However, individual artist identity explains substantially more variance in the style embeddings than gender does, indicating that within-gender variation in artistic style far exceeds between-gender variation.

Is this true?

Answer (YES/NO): NO